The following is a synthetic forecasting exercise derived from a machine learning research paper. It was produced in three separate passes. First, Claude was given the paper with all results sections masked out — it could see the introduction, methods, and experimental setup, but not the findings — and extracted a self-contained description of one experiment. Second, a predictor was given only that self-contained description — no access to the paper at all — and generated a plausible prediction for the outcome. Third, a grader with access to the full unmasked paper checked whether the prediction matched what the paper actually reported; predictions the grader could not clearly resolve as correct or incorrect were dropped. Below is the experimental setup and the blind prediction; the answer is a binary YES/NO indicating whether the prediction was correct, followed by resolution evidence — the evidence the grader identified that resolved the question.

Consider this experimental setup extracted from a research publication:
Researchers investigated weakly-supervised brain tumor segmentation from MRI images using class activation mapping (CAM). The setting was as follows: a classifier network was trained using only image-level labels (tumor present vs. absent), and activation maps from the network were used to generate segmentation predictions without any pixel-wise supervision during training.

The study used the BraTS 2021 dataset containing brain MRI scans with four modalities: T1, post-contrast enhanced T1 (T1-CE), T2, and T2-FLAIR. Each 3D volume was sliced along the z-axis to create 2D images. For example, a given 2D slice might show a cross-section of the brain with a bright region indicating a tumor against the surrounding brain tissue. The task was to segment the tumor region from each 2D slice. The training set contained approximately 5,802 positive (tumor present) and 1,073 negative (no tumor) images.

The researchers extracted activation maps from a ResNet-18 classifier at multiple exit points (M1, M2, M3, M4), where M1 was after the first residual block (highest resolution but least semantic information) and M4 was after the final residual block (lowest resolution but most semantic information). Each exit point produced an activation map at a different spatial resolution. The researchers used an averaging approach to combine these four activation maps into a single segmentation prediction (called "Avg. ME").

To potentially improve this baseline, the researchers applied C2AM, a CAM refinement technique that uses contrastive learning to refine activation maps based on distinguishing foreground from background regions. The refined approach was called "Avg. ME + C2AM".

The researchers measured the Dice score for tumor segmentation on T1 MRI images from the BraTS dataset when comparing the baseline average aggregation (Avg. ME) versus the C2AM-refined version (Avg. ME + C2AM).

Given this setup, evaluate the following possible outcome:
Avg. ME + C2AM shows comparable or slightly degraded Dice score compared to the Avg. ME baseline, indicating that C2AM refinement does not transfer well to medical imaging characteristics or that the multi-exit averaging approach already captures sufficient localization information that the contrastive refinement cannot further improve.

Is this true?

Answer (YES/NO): NO